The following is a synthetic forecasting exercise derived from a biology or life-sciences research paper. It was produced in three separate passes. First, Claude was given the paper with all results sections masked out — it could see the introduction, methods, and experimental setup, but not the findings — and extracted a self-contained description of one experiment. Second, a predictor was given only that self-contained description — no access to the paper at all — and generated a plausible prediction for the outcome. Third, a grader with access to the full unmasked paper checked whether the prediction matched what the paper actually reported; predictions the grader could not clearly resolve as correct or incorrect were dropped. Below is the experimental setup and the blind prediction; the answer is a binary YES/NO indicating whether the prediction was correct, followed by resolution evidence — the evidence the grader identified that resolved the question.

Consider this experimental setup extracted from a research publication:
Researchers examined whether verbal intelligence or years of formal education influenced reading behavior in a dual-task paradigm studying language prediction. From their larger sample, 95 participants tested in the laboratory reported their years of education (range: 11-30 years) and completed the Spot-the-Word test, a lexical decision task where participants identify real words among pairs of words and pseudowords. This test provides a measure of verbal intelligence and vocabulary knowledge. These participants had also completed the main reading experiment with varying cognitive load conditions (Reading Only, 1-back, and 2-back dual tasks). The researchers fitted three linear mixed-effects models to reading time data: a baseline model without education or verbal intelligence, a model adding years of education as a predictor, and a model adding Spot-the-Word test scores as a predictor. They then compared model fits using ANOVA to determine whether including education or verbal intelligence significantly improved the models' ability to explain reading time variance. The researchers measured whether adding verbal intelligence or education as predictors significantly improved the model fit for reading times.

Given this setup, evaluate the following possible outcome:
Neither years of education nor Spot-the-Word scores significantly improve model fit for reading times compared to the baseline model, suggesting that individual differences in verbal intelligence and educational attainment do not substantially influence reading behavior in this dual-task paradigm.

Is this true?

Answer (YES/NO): NO